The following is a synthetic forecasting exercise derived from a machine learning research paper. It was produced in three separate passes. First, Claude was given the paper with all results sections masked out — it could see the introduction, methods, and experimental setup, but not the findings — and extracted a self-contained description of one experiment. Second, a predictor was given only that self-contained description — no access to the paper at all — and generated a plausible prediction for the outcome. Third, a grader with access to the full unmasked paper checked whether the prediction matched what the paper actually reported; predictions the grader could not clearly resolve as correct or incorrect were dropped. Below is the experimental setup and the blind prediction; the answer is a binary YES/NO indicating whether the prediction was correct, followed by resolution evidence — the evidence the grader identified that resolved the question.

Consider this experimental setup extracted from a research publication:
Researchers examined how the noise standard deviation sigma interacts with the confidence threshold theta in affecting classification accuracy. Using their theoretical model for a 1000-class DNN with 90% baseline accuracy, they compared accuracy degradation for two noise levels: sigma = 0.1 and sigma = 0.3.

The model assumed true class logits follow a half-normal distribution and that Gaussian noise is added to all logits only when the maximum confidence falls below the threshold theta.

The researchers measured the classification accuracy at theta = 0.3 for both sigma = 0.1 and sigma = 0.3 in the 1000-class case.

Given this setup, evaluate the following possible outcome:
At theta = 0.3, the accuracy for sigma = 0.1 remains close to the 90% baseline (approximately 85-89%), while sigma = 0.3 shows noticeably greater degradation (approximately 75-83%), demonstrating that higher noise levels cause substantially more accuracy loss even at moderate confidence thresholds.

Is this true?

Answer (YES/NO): NO